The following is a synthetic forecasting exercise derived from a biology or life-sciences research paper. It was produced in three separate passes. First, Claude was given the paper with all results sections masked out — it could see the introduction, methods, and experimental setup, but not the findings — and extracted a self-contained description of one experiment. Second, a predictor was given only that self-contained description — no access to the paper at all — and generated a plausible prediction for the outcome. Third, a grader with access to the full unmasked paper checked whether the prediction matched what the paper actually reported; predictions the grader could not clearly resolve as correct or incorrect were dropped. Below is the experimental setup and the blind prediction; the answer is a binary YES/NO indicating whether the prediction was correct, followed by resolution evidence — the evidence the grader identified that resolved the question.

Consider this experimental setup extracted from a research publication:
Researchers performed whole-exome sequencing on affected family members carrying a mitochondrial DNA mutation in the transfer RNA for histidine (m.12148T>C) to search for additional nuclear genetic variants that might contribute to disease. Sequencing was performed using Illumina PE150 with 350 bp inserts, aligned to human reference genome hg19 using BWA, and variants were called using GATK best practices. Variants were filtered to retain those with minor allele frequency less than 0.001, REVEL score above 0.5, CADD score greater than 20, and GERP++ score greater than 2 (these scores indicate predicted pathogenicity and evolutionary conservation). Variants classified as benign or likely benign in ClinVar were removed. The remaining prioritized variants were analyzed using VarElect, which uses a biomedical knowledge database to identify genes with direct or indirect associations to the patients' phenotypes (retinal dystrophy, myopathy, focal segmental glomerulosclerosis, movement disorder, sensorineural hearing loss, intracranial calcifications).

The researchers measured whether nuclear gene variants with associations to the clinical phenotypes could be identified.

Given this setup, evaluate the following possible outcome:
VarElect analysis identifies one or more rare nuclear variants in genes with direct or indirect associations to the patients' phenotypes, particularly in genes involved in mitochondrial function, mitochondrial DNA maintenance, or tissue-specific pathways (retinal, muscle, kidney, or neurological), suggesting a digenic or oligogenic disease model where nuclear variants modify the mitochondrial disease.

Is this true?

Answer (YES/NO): NO